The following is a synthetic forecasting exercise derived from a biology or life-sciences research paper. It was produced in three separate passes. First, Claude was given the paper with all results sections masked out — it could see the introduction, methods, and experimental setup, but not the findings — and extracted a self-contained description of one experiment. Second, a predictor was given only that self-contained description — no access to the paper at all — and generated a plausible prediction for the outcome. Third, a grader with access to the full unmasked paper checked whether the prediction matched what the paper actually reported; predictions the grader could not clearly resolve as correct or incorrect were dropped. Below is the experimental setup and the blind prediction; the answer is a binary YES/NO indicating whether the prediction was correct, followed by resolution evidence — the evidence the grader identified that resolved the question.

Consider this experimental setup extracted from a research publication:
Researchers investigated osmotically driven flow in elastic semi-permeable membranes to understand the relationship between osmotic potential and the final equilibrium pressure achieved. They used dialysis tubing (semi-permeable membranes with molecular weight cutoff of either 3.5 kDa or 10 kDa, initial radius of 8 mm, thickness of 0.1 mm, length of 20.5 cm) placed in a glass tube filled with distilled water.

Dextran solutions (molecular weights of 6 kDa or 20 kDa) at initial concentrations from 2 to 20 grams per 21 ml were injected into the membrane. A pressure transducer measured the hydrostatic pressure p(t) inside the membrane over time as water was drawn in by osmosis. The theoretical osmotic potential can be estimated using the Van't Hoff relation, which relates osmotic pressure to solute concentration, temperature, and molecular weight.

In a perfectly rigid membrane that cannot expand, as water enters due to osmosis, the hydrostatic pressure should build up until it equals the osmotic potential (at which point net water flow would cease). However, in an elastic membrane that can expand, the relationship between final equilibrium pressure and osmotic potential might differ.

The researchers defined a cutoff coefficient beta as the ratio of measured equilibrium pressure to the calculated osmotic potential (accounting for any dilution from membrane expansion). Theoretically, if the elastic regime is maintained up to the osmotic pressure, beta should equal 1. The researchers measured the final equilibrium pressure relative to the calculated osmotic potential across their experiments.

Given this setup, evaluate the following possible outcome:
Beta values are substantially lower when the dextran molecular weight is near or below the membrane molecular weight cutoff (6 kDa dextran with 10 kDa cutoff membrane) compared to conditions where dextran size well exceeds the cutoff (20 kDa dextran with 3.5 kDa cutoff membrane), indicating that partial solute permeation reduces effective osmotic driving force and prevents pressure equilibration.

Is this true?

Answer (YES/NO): NO